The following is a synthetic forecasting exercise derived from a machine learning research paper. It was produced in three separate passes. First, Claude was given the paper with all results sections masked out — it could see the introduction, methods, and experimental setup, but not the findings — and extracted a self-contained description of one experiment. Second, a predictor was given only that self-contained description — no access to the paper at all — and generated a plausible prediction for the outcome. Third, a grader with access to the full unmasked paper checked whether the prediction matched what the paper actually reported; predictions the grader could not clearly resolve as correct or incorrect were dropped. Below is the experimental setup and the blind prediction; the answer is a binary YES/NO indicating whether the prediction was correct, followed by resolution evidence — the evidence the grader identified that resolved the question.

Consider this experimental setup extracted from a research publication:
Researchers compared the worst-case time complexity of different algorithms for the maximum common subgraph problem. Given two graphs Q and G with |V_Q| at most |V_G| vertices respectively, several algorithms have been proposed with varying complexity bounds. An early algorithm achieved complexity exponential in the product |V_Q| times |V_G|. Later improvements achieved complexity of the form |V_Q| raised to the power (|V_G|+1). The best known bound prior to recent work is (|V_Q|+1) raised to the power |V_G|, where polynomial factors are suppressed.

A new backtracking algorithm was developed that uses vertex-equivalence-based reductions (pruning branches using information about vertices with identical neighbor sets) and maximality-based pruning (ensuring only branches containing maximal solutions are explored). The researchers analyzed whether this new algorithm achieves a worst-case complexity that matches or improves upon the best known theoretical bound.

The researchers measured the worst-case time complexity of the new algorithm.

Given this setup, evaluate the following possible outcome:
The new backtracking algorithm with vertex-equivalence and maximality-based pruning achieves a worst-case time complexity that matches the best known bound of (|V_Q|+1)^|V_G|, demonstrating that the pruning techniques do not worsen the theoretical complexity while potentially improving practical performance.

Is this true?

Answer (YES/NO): YES